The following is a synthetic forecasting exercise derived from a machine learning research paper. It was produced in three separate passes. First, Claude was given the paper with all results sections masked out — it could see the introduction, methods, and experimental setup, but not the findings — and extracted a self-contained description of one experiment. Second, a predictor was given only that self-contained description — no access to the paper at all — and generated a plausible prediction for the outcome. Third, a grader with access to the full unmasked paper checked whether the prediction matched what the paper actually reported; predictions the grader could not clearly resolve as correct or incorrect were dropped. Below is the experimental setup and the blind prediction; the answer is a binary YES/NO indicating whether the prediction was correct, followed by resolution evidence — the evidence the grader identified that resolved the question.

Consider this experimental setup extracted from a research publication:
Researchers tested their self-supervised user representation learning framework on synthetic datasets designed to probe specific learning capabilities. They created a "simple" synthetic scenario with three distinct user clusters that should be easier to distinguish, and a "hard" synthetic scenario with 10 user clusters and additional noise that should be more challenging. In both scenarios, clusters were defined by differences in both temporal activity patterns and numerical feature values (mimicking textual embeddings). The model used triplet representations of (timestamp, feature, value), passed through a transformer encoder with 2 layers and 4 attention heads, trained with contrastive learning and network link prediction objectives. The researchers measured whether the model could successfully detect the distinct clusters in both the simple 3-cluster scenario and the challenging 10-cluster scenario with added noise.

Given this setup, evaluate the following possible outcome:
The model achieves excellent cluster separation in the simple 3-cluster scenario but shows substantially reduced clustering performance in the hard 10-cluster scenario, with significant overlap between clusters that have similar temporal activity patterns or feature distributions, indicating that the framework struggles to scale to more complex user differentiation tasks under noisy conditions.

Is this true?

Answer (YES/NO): NO